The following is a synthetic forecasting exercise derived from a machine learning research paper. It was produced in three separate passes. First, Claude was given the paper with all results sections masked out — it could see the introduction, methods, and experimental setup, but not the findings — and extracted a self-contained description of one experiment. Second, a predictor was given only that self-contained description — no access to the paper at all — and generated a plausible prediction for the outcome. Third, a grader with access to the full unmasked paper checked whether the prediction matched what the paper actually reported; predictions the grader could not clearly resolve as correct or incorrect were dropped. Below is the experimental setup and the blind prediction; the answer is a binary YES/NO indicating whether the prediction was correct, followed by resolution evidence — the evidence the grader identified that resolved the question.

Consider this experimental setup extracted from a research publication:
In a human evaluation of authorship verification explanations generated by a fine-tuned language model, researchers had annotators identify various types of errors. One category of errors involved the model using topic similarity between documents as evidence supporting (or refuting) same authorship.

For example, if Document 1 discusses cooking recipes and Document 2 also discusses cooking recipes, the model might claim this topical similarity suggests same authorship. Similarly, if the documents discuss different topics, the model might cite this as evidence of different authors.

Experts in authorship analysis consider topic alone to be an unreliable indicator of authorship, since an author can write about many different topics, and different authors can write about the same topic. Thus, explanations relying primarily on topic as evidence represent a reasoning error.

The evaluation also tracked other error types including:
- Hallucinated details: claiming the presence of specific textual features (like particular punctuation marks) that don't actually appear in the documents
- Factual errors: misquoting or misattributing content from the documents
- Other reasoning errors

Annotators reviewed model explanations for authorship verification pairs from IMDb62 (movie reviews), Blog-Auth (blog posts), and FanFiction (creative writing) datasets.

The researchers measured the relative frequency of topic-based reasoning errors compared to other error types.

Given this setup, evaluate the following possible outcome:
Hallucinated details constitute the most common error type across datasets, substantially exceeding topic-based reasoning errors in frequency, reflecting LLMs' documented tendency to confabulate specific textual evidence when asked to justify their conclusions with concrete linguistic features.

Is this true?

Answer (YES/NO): YES